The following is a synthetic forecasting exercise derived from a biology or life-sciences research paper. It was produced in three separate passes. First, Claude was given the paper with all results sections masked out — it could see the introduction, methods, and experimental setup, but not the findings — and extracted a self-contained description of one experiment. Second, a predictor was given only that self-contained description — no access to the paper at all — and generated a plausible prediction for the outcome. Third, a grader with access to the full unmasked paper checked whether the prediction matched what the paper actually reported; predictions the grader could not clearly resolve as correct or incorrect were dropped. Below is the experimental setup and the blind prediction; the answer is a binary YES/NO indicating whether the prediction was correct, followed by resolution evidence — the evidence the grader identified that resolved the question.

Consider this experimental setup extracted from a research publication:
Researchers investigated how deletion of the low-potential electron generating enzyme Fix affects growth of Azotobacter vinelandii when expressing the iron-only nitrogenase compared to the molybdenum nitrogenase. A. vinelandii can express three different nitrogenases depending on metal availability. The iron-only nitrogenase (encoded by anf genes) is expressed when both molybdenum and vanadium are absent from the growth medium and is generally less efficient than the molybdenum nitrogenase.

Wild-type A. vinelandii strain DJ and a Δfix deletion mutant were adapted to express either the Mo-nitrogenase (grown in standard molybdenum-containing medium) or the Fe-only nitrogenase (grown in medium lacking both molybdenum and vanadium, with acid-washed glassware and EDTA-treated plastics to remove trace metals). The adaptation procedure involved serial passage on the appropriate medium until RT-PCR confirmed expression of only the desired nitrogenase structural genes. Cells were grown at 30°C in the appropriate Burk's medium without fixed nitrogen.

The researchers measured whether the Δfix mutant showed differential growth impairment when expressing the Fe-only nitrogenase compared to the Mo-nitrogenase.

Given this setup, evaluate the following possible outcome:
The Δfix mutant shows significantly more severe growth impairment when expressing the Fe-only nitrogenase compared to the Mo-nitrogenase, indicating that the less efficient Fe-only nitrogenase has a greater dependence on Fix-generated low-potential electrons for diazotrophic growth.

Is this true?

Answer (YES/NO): YES